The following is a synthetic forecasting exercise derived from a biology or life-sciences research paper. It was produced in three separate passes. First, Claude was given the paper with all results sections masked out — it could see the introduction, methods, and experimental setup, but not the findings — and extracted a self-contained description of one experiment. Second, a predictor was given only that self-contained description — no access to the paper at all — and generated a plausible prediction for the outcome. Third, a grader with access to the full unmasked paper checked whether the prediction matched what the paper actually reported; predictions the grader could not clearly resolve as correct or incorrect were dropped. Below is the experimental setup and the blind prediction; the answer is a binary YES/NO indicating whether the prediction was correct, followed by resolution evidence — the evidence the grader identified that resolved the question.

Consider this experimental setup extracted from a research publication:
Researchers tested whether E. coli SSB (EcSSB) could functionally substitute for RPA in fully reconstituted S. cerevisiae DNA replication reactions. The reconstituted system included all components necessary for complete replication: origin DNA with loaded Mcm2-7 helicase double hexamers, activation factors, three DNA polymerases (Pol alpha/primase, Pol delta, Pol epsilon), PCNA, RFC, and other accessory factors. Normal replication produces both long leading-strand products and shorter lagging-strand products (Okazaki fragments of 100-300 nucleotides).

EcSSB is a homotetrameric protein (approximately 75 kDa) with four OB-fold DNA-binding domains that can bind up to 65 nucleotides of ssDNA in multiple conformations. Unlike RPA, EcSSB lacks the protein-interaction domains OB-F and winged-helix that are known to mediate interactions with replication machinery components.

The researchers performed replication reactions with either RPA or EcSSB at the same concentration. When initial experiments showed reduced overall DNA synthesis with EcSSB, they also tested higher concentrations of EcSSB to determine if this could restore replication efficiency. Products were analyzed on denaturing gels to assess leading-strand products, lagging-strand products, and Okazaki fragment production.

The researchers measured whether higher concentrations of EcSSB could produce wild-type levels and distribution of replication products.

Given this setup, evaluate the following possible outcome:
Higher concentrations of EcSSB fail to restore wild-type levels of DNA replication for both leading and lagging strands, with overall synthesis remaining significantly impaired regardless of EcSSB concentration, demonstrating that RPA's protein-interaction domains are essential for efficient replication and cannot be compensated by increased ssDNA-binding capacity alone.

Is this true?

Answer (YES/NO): NO